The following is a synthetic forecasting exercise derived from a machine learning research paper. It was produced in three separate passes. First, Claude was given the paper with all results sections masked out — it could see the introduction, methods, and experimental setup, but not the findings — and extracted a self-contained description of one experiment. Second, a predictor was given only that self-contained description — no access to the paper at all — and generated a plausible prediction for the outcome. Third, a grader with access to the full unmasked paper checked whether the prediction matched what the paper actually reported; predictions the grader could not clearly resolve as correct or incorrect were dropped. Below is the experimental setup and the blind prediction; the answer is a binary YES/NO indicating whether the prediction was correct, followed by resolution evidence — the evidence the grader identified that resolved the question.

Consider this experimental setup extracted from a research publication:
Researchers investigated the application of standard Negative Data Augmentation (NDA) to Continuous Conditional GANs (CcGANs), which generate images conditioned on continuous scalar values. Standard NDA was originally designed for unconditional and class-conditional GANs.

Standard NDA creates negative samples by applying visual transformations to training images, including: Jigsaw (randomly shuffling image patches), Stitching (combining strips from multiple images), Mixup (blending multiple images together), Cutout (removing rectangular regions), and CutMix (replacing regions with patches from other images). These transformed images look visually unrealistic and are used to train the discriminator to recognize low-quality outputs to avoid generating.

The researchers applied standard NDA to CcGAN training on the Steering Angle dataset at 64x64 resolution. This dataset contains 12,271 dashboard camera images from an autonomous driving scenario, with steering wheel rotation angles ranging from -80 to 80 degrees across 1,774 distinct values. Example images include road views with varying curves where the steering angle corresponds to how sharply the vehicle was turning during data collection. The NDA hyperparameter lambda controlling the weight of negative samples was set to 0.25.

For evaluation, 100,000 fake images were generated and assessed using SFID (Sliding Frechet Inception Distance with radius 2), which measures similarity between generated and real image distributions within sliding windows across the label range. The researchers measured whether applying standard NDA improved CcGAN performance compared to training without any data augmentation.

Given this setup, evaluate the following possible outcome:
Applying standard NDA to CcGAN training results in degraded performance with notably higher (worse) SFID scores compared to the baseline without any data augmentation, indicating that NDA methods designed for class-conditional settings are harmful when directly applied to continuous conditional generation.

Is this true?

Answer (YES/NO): NO